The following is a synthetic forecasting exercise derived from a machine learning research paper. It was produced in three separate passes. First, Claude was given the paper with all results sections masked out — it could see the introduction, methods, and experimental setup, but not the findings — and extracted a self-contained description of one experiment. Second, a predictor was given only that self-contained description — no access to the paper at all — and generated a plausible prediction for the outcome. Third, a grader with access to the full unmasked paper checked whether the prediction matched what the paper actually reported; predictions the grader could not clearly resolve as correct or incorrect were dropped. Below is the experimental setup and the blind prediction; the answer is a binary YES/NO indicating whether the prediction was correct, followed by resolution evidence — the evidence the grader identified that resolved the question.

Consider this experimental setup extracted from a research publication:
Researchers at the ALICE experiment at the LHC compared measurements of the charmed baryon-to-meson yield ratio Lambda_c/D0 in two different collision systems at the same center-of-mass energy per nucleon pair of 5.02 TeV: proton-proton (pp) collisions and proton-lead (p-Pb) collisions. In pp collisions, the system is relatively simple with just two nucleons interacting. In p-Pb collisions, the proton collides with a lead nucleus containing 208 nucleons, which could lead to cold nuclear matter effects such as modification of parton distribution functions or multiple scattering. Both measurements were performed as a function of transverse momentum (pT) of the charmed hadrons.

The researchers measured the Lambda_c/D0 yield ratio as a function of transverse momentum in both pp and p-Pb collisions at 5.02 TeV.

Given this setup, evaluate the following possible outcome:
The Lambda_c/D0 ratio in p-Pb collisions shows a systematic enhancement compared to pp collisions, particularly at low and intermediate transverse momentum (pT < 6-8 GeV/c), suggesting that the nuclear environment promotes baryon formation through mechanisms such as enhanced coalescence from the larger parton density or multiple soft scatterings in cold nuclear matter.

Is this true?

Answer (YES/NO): NO